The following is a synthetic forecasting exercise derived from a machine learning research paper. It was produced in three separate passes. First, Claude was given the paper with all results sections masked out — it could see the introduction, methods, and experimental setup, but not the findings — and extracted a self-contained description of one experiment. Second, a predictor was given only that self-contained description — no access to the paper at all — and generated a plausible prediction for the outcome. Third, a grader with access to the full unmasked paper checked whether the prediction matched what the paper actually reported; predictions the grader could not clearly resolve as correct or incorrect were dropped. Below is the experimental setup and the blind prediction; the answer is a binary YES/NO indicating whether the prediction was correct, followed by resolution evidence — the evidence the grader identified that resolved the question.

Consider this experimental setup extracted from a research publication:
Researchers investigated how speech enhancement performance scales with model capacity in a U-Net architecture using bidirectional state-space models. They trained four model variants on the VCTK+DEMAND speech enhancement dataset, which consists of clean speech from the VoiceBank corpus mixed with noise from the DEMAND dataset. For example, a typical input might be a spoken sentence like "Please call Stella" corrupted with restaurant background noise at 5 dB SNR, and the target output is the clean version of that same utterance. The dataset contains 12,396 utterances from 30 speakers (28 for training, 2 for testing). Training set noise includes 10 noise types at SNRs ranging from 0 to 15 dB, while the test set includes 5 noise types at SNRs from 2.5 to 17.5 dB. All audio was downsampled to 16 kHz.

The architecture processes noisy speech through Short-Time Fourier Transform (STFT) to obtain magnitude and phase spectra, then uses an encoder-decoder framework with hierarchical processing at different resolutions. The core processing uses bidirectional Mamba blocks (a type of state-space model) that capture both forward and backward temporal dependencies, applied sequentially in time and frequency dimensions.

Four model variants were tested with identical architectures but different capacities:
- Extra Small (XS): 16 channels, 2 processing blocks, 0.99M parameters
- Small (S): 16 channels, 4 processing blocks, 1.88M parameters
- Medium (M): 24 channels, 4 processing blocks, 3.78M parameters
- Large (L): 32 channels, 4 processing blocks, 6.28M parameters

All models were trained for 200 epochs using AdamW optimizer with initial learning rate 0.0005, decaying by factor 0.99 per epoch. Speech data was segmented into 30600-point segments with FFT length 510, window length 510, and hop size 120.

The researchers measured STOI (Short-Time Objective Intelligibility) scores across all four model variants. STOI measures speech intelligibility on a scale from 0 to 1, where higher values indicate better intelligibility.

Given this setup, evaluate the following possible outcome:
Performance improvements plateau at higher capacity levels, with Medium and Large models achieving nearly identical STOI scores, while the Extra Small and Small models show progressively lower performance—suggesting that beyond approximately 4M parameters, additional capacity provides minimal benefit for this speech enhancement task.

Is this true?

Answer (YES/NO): NO